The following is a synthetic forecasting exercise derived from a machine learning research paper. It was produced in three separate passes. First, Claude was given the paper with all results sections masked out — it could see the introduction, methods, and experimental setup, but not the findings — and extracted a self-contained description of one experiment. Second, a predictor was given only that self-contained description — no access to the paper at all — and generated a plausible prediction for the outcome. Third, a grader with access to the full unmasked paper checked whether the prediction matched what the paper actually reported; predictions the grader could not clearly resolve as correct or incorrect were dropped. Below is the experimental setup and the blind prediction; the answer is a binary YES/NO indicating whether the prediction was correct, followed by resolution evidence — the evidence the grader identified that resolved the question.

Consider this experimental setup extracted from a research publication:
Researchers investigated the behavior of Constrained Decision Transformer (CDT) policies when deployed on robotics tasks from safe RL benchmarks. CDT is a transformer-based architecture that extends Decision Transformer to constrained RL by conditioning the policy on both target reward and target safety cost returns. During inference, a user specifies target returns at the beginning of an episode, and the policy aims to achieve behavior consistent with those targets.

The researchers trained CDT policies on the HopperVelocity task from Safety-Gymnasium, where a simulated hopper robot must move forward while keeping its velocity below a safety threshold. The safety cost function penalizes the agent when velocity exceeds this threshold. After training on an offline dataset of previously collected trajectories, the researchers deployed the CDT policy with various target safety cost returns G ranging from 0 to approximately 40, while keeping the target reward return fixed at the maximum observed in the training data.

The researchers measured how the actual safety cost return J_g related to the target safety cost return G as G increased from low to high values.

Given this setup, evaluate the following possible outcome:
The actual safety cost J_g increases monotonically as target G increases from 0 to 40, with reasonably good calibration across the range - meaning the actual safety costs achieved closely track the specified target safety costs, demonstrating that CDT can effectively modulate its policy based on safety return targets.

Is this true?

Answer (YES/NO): NO